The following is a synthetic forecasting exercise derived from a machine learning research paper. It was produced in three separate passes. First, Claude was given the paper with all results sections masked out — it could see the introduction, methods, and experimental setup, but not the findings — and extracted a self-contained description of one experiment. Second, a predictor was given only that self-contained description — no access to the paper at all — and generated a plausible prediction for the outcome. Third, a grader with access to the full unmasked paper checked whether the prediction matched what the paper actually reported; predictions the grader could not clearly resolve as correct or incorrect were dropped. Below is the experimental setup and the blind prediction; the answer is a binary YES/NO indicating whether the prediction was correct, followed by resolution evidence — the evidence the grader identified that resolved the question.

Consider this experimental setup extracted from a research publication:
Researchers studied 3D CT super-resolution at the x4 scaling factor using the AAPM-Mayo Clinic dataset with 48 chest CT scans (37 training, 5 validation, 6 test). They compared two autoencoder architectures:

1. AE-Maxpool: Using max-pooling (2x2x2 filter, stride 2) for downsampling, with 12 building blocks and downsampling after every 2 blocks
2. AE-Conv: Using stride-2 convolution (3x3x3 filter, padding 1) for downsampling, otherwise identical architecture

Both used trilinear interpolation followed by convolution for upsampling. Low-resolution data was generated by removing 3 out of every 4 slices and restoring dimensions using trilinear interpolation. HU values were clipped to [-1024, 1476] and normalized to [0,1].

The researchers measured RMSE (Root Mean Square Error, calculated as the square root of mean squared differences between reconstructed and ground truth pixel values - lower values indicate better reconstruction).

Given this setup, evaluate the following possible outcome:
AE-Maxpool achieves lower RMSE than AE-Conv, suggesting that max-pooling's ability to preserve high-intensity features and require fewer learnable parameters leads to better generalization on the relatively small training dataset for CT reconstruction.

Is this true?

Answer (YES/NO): YES